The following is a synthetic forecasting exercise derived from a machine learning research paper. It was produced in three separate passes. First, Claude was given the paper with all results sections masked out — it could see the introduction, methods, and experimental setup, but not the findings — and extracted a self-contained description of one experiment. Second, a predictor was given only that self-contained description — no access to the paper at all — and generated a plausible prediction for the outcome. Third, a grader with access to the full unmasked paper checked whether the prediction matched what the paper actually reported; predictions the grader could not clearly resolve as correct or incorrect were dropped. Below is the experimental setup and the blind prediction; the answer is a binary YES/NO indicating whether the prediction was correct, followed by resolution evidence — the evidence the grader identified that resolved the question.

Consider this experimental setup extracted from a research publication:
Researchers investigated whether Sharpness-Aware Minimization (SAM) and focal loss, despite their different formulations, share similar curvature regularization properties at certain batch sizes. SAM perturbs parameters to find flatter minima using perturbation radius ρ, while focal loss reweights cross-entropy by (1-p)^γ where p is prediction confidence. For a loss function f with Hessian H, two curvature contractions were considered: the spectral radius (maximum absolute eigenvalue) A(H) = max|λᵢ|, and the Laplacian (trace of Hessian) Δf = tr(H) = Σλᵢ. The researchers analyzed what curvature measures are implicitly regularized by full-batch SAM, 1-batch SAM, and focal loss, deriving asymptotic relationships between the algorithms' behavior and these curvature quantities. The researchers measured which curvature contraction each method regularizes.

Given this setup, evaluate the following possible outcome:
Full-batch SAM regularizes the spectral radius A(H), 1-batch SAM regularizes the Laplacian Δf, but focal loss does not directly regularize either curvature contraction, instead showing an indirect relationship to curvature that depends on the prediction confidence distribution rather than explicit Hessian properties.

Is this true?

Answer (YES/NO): NO